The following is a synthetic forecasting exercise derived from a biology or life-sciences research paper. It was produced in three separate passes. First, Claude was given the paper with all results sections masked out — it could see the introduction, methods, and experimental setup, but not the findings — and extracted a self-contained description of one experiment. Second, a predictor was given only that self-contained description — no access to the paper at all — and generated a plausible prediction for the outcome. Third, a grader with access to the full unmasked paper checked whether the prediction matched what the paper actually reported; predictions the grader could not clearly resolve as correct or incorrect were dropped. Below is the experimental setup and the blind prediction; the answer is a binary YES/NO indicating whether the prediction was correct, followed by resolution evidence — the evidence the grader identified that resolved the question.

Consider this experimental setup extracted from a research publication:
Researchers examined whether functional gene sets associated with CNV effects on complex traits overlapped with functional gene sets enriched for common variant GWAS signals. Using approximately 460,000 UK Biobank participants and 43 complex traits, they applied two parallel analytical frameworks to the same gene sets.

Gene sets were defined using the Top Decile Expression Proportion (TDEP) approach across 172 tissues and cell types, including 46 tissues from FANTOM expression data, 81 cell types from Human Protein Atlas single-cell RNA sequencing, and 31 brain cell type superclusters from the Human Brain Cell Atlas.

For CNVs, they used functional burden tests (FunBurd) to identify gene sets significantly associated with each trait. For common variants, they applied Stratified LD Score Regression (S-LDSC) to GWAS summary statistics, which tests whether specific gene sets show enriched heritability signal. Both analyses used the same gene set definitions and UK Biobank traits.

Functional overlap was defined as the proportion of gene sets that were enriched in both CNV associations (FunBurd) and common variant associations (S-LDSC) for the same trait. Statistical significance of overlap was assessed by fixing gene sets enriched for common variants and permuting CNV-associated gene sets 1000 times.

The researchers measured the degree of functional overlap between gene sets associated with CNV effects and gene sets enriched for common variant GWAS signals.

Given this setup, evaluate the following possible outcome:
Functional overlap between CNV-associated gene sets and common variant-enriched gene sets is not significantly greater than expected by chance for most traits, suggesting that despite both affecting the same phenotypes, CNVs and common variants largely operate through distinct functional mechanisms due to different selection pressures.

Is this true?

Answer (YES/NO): YES